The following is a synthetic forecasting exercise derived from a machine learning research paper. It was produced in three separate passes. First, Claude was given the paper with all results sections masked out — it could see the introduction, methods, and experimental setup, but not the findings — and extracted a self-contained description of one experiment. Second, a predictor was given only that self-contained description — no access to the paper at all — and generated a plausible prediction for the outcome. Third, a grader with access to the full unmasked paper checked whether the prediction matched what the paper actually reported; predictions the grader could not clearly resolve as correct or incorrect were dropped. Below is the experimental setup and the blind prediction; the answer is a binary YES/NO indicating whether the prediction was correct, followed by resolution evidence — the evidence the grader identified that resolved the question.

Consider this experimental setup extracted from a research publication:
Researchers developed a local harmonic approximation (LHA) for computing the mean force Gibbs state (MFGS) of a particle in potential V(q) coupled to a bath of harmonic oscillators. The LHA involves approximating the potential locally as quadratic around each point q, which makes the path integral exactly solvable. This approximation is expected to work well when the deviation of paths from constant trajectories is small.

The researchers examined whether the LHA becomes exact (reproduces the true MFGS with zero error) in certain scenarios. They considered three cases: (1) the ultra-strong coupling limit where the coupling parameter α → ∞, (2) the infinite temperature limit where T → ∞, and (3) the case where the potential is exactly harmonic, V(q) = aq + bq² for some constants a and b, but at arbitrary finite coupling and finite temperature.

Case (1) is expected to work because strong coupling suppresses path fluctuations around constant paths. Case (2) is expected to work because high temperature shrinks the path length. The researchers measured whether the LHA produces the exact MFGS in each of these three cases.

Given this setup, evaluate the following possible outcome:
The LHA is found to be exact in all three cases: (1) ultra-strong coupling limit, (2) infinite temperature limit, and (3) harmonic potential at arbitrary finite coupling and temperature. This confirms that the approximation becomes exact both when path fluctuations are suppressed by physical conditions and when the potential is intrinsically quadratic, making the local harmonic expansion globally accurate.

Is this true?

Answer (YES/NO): YES